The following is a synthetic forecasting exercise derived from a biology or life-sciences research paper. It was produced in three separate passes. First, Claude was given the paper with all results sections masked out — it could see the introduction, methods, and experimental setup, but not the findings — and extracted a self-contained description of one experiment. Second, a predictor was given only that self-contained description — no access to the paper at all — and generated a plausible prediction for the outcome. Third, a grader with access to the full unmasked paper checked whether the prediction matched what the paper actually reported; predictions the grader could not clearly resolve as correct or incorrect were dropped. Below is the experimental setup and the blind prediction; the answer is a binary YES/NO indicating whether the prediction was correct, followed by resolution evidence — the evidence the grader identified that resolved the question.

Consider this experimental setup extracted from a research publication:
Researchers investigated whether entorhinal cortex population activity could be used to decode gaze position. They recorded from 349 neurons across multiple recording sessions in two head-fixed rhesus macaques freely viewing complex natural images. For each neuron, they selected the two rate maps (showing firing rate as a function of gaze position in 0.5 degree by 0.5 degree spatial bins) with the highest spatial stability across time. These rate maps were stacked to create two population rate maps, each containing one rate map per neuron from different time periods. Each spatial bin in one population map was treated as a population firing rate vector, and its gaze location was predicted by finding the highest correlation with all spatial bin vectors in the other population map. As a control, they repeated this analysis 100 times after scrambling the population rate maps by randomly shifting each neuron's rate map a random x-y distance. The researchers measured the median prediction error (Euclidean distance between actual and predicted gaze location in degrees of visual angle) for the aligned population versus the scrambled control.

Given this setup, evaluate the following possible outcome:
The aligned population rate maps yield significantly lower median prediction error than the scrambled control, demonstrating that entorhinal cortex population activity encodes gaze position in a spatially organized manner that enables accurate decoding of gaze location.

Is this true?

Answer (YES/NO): YES